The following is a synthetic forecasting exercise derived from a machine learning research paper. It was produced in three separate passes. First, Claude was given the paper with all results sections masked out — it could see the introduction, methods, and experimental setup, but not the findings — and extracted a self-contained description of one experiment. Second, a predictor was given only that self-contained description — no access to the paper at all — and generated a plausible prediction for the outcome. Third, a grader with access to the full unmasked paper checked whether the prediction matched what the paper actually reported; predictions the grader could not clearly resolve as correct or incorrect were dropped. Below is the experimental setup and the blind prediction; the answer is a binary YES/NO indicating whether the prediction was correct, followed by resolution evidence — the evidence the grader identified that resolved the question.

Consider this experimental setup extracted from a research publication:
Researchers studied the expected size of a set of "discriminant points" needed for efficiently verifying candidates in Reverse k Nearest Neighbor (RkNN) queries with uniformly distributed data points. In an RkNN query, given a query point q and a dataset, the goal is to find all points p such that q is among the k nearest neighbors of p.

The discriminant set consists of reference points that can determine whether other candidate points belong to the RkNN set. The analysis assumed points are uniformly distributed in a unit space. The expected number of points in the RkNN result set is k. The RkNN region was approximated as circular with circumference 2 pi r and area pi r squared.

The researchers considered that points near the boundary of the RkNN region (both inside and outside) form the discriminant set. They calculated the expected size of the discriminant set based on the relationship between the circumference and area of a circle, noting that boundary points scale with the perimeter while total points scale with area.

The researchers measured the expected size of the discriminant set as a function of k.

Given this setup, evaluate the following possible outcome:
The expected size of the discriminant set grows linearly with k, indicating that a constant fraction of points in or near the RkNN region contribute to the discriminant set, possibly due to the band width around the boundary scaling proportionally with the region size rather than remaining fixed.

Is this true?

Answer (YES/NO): NO